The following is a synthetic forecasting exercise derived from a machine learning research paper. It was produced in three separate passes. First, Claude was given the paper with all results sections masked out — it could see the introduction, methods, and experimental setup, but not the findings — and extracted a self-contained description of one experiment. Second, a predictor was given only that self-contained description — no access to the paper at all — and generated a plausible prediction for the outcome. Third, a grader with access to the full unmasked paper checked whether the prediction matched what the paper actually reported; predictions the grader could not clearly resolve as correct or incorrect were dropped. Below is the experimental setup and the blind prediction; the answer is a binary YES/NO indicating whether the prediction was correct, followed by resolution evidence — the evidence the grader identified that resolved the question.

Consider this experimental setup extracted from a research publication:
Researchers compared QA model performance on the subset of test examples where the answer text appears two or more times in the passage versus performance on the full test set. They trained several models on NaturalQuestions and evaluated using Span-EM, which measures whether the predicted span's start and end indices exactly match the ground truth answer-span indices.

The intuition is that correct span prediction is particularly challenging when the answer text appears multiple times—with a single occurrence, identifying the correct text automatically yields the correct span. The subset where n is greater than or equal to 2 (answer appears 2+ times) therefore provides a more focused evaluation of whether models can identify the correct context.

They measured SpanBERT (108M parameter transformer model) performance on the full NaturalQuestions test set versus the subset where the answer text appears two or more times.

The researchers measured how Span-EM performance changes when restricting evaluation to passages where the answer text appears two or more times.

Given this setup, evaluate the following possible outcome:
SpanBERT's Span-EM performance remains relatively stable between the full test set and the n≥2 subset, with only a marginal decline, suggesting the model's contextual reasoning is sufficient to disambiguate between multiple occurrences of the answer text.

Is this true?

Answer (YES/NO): NO